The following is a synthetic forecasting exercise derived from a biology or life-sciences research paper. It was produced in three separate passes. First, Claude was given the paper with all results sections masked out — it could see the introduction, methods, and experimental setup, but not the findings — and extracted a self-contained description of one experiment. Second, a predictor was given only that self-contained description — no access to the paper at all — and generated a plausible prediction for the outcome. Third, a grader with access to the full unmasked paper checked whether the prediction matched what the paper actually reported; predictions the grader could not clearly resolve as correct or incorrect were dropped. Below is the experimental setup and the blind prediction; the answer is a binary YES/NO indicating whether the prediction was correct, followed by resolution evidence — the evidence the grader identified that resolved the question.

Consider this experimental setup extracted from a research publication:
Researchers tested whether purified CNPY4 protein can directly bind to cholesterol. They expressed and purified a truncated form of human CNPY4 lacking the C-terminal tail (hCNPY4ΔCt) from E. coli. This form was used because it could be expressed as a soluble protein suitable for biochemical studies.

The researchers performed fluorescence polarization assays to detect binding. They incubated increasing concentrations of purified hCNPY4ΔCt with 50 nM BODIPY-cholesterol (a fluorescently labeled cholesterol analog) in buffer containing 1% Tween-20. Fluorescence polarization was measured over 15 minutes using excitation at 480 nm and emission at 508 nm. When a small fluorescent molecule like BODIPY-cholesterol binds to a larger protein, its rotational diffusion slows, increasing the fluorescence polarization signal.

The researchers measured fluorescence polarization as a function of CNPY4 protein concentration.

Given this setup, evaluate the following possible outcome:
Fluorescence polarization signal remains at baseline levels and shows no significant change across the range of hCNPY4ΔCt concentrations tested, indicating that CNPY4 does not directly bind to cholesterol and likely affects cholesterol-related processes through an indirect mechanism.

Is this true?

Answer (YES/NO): YES